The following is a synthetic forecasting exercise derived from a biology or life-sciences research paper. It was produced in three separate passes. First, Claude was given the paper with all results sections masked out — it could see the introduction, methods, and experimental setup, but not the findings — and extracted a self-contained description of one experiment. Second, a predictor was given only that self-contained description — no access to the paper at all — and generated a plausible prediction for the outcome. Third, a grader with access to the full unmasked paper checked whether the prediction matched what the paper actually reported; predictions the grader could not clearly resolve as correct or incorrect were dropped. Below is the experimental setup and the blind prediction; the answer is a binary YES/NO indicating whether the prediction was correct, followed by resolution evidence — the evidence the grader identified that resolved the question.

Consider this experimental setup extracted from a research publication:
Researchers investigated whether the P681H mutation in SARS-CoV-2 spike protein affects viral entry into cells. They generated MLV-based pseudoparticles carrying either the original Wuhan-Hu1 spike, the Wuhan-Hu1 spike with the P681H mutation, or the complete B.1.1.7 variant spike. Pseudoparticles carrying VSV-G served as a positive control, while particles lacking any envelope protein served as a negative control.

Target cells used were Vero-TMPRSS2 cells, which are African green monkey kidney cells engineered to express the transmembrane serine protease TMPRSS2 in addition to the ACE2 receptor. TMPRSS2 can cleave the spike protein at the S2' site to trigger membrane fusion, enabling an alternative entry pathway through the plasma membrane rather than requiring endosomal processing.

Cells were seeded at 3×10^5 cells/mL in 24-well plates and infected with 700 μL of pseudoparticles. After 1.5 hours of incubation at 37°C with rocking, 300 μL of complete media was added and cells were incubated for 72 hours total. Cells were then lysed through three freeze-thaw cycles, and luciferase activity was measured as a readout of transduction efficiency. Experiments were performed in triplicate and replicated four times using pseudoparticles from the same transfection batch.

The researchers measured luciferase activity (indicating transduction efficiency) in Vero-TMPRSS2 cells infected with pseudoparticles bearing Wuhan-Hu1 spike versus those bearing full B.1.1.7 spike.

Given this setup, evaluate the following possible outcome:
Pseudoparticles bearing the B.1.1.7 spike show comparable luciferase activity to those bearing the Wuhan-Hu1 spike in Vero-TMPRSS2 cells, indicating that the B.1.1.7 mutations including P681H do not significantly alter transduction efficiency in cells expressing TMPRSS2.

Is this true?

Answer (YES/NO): YES